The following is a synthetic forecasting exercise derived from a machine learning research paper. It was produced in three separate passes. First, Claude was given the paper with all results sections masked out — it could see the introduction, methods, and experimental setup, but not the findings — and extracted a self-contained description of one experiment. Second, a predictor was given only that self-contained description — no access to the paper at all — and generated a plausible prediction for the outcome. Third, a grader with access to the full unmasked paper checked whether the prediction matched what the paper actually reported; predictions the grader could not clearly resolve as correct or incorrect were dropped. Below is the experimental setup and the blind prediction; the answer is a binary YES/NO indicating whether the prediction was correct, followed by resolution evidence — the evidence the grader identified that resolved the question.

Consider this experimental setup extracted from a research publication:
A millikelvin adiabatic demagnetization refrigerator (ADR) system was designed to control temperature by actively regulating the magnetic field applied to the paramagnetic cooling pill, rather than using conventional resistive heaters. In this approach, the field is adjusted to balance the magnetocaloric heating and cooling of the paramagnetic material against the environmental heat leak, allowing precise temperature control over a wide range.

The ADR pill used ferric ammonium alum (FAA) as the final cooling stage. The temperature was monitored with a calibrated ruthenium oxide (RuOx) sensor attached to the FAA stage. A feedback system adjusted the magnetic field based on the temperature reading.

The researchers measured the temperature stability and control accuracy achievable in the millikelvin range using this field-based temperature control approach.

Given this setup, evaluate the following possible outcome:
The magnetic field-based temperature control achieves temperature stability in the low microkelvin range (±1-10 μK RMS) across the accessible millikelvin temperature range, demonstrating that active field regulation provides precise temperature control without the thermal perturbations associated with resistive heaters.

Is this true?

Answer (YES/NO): YES